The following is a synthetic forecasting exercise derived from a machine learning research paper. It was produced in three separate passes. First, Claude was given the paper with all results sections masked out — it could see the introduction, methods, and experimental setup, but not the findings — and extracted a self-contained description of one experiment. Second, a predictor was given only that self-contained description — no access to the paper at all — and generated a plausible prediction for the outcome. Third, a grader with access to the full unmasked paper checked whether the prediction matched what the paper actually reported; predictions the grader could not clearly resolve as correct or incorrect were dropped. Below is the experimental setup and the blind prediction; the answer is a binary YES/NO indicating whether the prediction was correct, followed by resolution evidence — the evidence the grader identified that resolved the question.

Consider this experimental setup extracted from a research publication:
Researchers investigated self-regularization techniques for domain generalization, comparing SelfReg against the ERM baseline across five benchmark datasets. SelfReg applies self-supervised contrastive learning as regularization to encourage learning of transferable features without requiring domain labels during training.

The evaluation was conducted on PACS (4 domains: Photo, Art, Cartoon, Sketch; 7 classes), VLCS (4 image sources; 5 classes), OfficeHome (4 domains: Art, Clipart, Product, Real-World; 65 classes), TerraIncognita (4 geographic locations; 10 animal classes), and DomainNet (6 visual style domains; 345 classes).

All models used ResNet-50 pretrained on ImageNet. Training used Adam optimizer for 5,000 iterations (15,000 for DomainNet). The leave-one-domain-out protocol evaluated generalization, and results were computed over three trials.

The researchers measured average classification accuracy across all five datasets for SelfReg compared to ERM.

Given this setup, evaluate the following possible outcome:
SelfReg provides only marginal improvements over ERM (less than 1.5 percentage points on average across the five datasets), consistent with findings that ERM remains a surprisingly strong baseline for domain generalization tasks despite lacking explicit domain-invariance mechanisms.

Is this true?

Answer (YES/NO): YES